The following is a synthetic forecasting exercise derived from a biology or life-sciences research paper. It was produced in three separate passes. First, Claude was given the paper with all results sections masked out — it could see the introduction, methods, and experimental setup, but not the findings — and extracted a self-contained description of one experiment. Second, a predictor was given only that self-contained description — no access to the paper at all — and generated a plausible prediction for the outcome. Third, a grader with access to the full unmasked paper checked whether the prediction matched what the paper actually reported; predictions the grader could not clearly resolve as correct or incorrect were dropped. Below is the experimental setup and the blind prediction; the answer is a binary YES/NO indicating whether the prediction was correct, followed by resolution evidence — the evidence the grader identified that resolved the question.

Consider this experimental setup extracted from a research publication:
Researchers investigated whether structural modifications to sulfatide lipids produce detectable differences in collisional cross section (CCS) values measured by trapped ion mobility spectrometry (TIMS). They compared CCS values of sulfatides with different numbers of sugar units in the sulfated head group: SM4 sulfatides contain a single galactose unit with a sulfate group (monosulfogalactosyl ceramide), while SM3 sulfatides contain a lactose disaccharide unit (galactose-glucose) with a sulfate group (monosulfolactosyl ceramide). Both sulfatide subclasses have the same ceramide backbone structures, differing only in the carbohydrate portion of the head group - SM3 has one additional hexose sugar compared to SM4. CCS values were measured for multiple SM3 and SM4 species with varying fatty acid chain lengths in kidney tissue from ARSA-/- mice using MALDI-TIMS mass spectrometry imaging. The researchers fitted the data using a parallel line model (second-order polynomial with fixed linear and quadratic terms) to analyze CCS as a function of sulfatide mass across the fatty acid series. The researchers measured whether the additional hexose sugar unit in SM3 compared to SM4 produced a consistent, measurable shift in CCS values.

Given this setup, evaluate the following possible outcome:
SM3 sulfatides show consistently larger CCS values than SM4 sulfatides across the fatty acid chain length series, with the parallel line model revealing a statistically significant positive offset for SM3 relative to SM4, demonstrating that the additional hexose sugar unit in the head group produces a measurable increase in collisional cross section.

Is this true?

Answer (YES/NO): YES